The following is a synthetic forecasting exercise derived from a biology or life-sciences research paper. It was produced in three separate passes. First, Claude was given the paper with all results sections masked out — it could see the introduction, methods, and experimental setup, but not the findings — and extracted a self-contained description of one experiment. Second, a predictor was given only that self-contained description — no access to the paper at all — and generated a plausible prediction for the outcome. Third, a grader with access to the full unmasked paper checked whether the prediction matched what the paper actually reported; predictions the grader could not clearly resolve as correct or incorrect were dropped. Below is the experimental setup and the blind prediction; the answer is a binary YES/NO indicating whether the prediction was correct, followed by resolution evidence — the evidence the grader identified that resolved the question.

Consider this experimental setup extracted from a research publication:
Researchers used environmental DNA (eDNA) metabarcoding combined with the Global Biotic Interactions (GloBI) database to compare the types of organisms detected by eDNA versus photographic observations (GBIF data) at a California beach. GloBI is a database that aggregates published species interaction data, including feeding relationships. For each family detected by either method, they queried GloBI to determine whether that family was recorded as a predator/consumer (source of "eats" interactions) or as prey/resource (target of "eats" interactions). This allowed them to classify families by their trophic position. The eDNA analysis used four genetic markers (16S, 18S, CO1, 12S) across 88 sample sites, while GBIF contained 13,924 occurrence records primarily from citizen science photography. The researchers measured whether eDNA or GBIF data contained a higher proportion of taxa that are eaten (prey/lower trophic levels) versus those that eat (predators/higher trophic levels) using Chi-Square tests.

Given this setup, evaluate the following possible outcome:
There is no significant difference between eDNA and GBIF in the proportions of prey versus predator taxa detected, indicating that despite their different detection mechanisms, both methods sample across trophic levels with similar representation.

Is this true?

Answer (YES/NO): NO